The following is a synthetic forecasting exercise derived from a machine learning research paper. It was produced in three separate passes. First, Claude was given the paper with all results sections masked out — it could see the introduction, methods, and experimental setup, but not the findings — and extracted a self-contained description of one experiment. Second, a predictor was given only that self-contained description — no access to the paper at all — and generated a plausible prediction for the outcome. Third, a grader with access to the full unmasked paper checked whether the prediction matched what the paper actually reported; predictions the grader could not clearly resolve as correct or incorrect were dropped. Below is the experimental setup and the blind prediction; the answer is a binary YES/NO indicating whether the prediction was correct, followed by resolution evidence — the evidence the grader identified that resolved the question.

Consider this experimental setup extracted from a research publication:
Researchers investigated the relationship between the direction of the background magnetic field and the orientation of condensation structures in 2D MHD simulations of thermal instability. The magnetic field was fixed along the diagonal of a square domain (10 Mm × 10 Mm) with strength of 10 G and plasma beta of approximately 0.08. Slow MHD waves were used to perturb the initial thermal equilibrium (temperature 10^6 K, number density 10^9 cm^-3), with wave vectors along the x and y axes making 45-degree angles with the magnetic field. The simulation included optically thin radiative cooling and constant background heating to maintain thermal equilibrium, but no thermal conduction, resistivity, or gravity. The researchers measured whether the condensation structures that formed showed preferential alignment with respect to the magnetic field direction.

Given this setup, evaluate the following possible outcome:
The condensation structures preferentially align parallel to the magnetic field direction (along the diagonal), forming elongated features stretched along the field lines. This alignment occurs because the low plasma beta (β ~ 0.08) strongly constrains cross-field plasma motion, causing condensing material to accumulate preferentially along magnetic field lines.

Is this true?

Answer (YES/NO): NO